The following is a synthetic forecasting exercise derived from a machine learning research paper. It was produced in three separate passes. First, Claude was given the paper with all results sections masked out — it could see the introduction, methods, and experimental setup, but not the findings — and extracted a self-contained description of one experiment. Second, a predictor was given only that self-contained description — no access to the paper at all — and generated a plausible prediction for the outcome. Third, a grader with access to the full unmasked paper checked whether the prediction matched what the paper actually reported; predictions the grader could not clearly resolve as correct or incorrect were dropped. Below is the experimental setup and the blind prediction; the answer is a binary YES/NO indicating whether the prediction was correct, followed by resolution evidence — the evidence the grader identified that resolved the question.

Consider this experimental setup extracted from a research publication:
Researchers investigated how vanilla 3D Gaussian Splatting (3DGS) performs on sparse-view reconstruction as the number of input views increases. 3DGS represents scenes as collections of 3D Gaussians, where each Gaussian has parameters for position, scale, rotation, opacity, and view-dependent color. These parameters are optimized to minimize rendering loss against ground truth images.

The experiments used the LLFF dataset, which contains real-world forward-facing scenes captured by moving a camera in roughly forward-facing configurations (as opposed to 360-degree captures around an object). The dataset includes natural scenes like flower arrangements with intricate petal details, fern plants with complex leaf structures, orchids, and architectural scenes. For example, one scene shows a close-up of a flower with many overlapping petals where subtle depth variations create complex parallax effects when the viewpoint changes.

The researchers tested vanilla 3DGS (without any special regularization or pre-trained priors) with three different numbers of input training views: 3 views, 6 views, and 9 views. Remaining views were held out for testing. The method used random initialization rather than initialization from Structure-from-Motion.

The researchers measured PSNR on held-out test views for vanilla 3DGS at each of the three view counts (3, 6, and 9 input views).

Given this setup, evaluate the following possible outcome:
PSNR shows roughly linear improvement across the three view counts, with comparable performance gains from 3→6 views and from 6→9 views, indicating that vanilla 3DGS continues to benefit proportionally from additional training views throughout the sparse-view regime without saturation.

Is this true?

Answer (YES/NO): NO